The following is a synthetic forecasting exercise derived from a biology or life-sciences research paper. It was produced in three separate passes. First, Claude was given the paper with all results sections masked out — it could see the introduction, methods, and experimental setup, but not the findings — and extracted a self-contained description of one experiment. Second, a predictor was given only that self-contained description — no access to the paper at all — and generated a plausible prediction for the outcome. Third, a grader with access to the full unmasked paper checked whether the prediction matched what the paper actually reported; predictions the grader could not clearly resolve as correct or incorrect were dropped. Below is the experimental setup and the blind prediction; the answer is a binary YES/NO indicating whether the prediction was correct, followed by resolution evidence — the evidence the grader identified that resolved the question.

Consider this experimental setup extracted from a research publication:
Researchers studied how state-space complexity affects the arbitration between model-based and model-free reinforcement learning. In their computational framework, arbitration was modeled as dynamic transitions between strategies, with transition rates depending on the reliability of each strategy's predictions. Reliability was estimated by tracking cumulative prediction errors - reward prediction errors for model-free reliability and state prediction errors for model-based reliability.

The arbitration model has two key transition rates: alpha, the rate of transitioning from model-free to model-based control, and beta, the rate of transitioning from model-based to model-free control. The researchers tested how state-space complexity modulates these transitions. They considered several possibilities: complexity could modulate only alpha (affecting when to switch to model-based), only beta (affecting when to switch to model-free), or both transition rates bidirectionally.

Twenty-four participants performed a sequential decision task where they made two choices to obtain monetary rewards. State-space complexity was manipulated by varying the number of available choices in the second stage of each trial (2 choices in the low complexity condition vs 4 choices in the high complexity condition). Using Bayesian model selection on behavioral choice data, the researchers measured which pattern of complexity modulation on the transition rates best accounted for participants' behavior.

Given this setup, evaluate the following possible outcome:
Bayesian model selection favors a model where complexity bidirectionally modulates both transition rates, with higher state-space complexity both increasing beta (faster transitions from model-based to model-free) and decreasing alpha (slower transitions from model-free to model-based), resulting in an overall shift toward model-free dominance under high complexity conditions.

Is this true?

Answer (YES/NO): NO